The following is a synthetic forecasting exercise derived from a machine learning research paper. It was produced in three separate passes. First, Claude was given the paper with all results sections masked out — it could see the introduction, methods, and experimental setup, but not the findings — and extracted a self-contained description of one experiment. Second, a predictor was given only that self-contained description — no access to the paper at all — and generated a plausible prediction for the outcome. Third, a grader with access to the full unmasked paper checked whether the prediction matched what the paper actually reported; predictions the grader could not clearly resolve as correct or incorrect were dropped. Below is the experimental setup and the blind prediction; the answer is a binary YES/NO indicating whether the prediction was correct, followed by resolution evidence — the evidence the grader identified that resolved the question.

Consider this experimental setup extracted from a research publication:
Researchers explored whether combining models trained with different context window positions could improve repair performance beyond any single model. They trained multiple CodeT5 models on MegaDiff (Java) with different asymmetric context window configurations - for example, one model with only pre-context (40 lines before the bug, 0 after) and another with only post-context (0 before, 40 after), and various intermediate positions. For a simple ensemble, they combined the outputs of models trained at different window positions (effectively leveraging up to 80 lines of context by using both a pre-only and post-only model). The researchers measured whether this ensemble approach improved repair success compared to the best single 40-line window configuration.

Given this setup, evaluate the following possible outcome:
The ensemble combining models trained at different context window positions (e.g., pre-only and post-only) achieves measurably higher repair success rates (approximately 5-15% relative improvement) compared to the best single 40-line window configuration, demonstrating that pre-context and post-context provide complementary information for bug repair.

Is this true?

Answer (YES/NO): YES